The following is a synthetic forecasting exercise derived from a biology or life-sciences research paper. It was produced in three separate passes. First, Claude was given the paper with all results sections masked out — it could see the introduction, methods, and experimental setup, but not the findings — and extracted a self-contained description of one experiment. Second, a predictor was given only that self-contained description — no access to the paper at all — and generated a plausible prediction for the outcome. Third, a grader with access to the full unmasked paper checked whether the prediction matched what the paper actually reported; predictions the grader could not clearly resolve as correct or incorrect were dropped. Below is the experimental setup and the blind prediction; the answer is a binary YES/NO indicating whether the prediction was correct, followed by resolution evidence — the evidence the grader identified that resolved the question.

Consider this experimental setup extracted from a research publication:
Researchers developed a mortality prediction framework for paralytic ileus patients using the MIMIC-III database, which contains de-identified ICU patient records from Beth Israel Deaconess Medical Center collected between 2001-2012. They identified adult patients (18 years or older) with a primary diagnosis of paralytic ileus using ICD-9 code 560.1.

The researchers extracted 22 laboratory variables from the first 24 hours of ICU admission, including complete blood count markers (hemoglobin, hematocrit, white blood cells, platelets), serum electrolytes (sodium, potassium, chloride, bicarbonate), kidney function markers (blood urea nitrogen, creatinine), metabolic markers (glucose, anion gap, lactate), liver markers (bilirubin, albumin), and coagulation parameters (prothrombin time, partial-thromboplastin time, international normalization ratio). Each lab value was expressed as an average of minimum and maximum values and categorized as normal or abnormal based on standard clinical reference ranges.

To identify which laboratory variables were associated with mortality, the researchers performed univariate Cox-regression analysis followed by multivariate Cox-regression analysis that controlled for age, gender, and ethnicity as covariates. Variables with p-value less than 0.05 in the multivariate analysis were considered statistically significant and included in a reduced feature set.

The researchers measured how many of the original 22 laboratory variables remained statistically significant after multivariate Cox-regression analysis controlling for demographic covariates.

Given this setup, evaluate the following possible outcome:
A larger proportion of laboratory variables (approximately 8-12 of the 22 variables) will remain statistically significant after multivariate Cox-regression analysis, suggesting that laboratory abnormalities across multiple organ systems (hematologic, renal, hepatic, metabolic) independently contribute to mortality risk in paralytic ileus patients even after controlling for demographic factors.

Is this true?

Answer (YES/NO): NO